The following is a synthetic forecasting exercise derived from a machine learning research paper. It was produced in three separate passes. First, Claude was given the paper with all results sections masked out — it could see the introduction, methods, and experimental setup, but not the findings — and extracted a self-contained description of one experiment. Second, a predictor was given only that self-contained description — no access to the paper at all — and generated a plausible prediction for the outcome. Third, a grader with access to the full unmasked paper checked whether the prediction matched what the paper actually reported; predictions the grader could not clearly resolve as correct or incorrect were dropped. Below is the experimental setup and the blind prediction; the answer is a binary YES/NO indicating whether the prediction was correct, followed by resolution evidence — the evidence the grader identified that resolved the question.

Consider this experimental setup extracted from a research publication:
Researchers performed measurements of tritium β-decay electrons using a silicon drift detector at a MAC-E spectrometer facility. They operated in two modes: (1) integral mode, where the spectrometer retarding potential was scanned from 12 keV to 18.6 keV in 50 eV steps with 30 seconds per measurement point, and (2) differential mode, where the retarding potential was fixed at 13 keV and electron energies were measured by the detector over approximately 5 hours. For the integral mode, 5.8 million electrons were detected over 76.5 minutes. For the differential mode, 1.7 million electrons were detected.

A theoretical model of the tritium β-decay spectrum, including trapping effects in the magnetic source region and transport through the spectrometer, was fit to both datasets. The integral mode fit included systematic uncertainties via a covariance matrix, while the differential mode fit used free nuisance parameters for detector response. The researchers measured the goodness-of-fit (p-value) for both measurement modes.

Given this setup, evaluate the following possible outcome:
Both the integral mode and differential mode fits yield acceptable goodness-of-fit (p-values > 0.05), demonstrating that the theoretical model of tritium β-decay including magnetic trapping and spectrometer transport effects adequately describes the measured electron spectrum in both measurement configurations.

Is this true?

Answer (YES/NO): NO